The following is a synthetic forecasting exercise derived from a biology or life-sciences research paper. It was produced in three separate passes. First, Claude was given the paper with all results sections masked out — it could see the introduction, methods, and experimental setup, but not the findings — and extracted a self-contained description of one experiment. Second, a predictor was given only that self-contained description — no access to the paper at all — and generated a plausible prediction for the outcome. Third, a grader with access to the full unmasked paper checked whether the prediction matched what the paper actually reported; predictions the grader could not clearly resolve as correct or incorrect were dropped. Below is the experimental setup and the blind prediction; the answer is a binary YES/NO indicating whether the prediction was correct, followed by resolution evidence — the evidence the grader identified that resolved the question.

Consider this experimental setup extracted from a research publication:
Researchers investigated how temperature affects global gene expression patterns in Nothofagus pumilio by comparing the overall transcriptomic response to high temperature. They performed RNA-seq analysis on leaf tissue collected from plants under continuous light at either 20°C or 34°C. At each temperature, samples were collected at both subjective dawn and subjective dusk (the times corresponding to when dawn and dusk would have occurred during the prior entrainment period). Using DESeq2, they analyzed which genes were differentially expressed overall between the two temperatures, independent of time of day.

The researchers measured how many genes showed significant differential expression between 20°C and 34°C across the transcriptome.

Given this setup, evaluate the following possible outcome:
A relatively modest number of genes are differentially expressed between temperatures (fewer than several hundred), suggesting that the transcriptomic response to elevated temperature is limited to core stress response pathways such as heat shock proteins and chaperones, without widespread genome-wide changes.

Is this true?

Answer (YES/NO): NO